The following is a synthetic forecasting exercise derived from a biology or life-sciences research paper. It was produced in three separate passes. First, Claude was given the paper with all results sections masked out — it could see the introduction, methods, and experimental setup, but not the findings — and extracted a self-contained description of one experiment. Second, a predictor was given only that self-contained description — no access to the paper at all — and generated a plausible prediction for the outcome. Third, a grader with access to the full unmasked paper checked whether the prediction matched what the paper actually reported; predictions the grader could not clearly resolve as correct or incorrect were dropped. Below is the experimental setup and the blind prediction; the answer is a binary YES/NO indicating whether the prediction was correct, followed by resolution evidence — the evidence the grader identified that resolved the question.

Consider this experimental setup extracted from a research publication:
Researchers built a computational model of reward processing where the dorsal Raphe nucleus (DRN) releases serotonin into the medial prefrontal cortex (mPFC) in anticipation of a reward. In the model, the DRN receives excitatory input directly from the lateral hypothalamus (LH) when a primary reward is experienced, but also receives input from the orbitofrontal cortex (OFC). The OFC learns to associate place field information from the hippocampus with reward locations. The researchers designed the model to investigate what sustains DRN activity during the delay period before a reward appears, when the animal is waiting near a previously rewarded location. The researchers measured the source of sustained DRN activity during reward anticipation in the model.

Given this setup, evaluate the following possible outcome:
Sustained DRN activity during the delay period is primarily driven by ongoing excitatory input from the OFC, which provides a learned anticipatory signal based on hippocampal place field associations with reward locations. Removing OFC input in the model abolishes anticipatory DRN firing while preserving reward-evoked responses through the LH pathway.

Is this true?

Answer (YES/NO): YES